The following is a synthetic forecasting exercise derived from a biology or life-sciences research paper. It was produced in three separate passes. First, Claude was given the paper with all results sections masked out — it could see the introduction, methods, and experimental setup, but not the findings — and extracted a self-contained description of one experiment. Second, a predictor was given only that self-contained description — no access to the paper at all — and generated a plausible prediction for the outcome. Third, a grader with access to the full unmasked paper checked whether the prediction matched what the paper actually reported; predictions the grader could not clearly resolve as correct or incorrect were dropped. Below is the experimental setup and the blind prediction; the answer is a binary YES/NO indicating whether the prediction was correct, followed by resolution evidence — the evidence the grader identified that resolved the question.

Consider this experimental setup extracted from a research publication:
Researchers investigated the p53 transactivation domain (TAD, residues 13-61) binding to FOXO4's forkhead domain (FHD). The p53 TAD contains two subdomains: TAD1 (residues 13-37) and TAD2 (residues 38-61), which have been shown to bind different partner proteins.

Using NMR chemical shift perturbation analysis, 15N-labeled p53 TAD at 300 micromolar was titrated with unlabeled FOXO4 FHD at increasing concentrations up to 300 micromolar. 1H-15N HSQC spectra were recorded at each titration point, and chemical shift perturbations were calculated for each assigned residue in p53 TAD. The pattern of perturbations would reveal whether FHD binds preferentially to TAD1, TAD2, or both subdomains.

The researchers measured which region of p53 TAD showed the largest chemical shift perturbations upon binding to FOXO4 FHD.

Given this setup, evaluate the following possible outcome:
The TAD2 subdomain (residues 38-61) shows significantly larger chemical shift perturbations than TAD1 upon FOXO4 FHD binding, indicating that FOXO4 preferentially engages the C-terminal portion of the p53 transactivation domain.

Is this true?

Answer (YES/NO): YES